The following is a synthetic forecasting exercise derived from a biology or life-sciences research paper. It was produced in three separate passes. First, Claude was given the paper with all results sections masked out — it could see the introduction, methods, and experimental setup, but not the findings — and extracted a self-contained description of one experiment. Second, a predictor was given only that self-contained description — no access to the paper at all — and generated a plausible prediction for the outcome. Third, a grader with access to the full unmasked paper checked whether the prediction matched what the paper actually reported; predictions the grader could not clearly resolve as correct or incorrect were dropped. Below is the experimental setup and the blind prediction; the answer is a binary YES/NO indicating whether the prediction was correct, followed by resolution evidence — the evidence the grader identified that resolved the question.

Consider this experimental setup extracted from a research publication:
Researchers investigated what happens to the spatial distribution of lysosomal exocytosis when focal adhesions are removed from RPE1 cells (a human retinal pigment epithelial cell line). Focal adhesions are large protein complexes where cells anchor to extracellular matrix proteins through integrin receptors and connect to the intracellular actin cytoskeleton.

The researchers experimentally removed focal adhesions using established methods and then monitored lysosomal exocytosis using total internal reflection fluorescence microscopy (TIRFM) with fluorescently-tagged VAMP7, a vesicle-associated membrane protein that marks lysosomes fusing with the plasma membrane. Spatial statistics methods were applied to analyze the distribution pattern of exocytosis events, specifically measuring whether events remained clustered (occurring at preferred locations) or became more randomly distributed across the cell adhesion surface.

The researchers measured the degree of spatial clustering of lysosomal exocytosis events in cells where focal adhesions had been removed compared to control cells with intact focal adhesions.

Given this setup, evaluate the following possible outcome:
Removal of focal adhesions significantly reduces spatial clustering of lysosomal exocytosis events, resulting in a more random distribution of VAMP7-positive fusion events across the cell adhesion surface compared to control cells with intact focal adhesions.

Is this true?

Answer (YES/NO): YES